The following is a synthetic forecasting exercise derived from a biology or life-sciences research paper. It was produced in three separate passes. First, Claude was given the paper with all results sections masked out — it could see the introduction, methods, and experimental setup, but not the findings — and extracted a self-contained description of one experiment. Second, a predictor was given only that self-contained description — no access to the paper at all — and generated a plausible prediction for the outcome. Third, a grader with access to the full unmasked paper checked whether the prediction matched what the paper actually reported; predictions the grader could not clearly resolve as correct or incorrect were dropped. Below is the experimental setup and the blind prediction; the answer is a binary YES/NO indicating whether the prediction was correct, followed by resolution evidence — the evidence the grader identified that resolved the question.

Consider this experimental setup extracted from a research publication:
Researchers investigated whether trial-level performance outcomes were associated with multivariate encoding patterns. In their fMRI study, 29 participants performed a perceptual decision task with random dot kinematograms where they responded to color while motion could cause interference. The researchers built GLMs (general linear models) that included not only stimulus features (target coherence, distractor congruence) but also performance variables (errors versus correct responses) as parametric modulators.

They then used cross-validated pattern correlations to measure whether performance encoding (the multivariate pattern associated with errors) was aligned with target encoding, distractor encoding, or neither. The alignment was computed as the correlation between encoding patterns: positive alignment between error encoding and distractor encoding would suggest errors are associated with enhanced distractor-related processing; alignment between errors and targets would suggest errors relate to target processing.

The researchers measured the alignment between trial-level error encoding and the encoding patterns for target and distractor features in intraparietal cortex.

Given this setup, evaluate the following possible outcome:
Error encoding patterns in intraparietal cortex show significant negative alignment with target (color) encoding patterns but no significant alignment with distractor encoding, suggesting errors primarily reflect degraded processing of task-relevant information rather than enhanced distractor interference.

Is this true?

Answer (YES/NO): NO